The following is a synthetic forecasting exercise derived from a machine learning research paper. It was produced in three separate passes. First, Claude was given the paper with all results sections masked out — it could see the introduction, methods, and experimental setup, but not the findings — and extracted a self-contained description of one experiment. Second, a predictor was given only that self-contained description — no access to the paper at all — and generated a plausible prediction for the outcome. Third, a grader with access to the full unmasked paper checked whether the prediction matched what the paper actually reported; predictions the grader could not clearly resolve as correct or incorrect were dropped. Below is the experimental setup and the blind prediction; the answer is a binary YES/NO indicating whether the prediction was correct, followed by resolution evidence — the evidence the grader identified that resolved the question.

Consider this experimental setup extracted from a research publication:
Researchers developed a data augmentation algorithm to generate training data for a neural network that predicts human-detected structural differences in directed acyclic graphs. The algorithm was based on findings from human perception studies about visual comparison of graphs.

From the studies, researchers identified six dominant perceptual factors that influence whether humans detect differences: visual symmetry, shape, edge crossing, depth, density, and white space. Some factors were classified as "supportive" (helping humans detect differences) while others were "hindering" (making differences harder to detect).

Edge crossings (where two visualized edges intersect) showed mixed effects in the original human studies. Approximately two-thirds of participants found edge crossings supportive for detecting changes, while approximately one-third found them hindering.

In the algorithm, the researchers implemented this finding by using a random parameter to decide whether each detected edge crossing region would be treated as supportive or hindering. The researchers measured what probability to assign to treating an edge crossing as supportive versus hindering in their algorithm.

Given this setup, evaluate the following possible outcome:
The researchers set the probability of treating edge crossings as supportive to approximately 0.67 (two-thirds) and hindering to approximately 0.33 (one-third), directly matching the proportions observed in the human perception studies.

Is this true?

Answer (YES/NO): NO